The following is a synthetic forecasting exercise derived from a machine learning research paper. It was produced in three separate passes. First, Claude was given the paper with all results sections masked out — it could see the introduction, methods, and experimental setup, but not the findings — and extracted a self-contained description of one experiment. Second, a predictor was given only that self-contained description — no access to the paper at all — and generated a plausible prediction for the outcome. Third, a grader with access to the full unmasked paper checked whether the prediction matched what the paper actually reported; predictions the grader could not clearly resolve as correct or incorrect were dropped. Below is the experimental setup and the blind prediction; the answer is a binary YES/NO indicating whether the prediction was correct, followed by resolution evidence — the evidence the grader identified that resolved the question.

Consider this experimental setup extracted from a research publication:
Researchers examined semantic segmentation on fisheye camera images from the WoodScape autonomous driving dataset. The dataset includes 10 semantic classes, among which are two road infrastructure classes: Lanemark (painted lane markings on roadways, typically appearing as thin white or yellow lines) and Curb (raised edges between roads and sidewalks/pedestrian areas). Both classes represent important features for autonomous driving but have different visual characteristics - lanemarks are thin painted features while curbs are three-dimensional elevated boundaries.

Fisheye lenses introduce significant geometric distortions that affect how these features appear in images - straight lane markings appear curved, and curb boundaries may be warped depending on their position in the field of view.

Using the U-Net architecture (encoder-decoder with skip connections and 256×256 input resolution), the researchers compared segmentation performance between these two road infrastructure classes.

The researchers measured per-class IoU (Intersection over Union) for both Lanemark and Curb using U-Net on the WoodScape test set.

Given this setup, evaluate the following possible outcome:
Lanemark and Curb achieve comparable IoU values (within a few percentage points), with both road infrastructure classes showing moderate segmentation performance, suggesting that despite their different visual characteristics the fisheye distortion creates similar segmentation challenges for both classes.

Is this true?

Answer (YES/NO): NO